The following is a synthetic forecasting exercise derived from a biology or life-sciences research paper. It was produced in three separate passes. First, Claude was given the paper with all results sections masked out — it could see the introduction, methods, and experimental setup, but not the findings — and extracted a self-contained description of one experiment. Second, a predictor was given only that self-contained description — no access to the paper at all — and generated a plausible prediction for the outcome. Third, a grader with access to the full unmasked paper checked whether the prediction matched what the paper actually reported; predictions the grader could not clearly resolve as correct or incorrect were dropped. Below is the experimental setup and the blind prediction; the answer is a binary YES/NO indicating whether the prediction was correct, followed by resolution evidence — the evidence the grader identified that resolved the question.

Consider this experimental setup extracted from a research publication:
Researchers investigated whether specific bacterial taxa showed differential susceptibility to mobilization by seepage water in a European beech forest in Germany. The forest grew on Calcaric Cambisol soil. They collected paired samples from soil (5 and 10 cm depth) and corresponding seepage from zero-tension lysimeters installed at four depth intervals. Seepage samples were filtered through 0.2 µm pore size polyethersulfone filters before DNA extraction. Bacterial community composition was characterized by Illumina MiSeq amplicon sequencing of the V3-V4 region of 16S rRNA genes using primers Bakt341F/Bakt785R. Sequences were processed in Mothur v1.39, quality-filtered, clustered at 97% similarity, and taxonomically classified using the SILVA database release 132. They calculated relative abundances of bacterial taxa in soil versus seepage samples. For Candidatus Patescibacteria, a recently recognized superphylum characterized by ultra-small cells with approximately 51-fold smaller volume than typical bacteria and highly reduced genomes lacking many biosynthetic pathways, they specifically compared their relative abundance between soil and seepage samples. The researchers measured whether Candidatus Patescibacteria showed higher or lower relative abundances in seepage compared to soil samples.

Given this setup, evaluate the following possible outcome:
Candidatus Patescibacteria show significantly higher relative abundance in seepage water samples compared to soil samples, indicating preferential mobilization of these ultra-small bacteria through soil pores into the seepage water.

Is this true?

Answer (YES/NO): YES